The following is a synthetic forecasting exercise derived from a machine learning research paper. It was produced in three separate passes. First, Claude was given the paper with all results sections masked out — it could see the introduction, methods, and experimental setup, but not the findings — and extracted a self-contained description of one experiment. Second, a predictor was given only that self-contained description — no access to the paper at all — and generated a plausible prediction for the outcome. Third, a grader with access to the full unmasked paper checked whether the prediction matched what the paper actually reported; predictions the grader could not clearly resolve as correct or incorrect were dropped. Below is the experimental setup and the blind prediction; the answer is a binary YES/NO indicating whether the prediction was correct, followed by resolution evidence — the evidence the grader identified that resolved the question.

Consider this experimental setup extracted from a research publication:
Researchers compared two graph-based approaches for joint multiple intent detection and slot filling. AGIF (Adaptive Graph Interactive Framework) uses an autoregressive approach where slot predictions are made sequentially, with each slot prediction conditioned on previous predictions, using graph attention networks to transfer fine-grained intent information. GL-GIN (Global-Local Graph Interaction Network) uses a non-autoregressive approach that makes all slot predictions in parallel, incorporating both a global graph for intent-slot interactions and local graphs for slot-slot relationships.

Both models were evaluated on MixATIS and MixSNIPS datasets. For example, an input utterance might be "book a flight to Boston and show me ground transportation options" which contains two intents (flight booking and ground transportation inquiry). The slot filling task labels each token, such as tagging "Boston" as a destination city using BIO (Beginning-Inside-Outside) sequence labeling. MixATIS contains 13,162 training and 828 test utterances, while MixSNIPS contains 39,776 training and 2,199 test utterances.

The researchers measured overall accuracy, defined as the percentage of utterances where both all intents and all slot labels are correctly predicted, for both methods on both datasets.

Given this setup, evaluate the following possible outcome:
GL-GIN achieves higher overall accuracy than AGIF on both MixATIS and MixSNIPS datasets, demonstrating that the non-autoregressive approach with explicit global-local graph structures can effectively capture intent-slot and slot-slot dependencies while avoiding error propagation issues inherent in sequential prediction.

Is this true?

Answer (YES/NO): YES